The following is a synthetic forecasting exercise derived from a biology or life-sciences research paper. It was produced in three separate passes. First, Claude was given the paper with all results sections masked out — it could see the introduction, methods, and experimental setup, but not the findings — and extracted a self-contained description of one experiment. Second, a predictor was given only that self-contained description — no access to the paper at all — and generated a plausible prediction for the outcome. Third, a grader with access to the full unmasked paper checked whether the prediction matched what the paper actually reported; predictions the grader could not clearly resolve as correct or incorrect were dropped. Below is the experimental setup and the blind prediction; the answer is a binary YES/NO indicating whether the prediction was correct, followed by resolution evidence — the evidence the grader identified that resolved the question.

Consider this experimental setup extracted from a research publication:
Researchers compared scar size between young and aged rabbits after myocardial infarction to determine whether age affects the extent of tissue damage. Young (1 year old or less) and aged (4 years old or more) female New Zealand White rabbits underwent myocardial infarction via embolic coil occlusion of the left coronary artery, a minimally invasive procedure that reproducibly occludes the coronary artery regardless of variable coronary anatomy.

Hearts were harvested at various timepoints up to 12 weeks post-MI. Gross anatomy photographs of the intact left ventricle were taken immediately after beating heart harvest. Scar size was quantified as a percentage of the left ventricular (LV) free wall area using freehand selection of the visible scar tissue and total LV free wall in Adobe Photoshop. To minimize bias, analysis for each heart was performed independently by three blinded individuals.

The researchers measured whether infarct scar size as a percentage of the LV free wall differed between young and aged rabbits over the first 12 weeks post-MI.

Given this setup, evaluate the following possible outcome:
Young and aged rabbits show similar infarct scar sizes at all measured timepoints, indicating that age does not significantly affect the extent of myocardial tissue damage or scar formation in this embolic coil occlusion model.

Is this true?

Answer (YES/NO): YES